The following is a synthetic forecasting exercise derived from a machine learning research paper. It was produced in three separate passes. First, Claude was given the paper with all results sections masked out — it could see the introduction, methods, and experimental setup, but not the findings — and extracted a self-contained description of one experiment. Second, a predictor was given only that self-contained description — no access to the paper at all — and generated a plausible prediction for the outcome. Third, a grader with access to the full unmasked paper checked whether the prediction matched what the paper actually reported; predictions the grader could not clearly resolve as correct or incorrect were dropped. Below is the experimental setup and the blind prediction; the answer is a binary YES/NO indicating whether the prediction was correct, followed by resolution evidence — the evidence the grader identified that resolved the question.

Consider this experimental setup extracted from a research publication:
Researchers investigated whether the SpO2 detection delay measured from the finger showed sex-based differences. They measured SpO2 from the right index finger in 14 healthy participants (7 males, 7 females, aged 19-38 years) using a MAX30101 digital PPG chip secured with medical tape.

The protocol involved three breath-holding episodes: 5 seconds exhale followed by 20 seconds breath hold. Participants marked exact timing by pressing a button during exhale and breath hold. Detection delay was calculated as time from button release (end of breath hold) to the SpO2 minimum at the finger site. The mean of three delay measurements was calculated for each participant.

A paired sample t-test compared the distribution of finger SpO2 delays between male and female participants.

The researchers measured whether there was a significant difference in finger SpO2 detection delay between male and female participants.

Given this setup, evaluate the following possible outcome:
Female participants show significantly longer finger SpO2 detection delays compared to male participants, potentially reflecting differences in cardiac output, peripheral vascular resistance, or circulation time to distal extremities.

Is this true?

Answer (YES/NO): NO